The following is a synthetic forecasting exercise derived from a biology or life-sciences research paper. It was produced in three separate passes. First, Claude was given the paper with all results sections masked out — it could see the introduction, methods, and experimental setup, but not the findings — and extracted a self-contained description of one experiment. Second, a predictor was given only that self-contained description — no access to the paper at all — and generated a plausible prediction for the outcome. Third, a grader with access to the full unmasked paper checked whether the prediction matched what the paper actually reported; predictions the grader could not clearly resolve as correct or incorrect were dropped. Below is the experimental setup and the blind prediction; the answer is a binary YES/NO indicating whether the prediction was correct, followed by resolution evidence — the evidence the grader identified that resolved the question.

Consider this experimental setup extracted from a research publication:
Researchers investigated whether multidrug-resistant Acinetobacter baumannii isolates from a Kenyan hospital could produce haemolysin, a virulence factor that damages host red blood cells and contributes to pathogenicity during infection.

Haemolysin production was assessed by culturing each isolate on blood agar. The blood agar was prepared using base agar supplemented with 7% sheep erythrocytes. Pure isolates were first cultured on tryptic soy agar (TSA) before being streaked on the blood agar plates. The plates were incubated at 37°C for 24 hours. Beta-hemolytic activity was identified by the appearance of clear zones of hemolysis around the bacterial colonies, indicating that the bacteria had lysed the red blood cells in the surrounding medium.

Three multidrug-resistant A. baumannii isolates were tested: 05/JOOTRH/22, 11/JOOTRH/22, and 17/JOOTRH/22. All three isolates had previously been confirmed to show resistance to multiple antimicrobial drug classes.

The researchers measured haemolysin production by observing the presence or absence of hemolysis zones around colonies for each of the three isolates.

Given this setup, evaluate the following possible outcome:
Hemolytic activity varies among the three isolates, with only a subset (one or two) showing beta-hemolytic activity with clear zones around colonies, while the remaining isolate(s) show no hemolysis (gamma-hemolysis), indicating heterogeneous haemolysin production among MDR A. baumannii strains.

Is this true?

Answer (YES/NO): NO